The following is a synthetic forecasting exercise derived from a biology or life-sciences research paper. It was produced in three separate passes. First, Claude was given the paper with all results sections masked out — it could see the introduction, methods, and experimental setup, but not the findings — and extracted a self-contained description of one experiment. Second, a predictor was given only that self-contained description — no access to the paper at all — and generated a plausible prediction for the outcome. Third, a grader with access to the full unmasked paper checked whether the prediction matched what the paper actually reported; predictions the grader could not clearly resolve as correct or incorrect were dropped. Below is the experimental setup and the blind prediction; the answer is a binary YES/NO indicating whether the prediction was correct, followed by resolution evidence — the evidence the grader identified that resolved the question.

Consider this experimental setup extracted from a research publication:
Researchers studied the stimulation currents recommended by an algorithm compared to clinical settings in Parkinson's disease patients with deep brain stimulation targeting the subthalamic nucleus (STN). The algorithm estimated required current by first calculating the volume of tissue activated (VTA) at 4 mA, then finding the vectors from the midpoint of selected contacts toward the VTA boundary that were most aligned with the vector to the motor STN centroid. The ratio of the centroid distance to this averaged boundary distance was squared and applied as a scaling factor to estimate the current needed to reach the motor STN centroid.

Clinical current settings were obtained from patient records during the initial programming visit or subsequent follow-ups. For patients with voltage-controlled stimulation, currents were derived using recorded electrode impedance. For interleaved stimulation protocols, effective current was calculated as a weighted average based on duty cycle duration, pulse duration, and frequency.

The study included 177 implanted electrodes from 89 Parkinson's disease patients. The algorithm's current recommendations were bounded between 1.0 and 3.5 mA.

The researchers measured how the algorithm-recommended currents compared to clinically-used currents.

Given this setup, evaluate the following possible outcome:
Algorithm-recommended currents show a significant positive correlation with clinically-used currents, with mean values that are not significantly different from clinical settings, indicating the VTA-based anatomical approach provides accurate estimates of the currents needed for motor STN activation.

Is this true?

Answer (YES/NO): NO